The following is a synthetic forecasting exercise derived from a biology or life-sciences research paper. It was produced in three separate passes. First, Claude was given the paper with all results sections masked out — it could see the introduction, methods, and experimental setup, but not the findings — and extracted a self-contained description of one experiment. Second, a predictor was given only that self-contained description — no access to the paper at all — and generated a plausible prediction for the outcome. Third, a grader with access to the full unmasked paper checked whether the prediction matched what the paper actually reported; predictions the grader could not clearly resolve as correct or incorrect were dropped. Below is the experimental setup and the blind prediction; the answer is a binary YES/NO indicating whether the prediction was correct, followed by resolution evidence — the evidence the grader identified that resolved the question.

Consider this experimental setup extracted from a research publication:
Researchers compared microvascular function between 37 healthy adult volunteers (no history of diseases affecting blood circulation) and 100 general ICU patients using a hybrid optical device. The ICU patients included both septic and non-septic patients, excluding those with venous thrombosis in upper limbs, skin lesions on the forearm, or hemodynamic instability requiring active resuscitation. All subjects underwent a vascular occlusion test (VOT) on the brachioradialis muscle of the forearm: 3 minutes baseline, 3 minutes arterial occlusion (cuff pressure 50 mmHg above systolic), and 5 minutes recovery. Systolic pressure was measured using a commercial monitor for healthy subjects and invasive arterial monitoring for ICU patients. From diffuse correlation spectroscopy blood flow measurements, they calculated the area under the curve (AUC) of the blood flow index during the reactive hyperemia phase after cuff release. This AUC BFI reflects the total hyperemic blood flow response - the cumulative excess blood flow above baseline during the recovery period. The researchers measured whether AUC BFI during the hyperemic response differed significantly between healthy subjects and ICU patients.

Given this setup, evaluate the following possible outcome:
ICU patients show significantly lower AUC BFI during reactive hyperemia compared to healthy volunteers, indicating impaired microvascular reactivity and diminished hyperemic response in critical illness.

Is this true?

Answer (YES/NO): YES